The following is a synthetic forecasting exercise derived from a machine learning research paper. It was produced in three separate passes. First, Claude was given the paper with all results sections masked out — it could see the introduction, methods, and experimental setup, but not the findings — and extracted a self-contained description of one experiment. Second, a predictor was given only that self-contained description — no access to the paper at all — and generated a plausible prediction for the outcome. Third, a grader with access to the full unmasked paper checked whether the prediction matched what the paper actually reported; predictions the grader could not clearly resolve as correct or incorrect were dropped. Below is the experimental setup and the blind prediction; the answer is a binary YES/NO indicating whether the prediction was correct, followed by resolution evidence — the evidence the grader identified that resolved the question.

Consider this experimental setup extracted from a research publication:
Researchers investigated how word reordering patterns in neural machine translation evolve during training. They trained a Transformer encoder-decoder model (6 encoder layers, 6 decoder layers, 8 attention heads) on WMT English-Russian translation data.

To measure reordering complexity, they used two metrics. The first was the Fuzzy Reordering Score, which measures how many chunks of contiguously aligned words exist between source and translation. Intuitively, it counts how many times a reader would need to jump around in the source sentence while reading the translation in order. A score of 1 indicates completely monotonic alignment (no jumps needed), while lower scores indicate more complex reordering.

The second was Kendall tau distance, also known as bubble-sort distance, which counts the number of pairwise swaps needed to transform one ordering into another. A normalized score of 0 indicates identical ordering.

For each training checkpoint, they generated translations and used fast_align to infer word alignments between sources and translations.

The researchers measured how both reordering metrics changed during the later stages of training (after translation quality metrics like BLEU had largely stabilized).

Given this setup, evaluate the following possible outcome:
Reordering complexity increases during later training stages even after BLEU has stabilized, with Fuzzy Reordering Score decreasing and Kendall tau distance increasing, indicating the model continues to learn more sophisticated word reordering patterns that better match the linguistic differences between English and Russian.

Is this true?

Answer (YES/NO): YES